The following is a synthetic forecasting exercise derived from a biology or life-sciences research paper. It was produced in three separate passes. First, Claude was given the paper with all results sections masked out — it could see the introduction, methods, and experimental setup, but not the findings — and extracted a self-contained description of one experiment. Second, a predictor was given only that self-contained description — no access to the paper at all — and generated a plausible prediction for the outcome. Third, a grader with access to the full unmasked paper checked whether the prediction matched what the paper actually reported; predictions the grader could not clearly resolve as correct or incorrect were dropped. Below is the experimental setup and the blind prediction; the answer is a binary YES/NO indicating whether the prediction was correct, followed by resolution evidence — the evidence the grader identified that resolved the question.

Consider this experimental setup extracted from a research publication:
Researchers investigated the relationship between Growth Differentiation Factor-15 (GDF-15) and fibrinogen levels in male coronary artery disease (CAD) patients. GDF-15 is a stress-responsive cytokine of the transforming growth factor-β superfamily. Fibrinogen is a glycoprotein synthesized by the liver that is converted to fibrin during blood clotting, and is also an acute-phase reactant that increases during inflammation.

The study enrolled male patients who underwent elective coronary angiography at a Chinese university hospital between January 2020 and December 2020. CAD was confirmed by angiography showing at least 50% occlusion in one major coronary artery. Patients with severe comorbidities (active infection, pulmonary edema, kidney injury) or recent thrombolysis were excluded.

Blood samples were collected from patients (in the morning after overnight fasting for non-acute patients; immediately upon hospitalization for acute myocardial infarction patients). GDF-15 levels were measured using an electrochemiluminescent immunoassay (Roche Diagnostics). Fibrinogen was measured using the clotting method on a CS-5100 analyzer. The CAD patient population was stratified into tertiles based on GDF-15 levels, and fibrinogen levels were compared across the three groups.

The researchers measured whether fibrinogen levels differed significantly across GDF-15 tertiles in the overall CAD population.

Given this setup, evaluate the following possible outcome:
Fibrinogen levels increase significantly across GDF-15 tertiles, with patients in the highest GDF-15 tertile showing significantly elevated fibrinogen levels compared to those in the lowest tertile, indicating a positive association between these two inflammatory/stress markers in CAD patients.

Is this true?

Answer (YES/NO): YES